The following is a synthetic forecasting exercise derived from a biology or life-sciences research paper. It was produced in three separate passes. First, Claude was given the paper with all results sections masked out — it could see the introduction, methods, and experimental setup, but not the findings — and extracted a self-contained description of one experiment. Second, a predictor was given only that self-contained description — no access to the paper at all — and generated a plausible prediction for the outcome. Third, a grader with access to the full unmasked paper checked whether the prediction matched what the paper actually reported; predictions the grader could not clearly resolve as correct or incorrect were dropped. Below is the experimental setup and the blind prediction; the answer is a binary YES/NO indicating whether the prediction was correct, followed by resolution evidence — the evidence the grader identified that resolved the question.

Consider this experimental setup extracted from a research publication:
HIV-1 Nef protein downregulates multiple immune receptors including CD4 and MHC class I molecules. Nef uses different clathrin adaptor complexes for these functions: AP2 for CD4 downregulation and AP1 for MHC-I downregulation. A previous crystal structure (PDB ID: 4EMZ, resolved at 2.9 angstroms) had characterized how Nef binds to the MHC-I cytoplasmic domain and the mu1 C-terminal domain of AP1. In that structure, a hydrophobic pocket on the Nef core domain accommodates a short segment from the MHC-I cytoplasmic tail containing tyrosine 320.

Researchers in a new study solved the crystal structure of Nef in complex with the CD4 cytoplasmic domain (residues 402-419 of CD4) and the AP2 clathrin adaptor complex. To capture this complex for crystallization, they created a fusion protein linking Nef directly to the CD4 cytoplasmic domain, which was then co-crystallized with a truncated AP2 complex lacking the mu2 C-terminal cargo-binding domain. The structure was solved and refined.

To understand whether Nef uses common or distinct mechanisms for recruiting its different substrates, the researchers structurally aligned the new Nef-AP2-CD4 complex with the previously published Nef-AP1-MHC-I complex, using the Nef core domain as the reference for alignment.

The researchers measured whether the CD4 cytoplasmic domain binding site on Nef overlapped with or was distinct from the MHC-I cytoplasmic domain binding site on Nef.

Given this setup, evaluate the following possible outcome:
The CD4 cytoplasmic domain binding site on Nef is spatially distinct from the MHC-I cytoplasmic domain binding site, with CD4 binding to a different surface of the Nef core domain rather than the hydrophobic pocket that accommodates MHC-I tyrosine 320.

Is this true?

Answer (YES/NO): NO